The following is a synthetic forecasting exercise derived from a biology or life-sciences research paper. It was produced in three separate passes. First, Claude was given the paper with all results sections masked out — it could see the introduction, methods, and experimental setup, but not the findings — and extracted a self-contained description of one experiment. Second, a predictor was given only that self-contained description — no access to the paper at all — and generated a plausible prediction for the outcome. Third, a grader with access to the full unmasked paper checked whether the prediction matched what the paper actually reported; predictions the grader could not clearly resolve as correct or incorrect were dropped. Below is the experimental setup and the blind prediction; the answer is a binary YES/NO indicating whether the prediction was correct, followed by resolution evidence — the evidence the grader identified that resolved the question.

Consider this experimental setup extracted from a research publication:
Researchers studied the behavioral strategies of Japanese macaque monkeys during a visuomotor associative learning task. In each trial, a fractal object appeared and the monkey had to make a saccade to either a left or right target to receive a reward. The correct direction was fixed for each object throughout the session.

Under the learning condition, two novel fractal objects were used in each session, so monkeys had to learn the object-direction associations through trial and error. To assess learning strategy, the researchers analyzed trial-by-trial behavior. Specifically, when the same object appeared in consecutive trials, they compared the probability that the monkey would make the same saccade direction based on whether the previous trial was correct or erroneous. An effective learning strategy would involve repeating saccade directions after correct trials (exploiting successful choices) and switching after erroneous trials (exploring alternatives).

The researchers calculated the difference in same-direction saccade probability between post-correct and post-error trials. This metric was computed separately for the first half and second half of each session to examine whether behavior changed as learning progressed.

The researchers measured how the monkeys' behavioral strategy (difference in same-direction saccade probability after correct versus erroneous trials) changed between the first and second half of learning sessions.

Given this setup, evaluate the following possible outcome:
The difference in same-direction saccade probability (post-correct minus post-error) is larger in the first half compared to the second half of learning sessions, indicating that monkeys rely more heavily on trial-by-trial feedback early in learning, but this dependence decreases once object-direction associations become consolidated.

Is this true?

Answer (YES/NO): NO